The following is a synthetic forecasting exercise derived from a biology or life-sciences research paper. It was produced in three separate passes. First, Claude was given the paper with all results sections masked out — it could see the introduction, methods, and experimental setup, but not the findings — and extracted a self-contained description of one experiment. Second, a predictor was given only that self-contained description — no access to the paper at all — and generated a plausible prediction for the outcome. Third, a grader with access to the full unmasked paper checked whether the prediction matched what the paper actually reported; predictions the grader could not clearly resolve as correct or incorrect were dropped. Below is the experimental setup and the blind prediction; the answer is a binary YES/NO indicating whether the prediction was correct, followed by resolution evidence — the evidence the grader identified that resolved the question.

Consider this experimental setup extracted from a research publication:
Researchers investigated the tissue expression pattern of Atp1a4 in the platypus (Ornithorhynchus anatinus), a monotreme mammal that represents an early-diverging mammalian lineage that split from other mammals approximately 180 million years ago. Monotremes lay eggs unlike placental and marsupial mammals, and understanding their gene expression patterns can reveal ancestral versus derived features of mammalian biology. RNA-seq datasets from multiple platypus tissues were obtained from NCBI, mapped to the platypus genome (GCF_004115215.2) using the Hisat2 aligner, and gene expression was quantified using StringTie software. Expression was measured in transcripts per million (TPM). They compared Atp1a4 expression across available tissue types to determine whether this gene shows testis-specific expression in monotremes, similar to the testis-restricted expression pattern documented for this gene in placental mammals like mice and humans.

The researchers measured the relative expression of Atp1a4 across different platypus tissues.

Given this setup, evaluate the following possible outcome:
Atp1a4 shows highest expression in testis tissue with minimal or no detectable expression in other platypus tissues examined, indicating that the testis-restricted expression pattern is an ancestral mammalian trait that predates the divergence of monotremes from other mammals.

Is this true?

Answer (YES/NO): NO